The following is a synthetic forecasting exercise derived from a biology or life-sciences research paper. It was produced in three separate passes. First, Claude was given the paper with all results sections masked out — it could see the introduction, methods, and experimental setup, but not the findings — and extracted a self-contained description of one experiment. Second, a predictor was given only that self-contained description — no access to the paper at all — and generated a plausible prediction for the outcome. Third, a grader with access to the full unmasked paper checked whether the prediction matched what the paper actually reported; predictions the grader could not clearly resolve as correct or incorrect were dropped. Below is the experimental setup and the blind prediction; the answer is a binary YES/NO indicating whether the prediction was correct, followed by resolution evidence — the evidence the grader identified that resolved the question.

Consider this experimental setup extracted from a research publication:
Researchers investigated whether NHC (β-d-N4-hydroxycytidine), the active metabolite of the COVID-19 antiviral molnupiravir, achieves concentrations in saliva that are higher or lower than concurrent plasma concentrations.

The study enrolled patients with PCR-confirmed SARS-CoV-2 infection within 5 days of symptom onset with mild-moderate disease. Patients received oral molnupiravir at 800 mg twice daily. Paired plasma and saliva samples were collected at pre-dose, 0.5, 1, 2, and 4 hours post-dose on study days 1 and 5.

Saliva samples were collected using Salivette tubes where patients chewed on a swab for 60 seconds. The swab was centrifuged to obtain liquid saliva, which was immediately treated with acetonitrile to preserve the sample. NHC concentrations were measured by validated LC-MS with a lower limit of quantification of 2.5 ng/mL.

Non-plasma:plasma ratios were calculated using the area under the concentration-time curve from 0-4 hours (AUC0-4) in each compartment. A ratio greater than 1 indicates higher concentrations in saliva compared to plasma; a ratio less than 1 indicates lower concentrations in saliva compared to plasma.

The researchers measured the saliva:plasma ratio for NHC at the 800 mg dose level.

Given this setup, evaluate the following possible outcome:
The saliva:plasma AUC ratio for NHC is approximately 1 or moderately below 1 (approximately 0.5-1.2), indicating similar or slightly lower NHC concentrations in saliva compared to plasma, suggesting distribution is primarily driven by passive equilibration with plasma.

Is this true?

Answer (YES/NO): NO